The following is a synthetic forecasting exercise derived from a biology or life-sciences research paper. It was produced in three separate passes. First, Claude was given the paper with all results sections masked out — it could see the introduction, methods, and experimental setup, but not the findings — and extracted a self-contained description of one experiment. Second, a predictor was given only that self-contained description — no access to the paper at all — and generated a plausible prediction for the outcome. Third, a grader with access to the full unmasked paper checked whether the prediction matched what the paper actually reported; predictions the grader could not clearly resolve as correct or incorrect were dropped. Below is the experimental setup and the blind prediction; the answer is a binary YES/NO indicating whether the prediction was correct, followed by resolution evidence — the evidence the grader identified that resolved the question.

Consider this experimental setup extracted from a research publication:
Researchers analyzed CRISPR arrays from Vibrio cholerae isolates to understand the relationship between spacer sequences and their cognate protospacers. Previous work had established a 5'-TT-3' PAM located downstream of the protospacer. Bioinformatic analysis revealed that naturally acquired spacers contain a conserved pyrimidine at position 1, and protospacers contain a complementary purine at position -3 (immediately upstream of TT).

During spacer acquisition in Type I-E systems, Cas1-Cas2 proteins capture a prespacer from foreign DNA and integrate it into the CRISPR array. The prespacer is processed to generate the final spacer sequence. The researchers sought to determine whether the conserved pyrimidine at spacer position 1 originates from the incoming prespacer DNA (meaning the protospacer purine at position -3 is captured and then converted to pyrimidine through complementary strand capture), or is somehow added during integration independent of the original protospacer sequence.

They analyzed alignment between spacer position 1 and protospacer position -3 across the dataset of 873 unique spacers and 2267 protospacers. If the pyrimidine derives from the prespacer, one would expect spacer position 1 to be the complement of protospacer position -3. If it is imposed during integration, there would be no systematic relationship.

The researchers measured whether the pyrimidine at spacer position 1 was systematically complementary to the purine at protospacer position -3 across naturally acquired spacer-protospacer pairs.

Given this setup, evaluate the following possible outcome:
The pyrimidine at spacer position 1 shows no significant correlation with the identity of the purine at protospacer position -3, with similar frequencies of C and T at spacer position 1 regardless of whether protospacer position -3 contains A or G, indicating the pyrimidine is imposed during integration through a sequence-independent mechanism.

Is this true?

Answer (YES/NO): NO